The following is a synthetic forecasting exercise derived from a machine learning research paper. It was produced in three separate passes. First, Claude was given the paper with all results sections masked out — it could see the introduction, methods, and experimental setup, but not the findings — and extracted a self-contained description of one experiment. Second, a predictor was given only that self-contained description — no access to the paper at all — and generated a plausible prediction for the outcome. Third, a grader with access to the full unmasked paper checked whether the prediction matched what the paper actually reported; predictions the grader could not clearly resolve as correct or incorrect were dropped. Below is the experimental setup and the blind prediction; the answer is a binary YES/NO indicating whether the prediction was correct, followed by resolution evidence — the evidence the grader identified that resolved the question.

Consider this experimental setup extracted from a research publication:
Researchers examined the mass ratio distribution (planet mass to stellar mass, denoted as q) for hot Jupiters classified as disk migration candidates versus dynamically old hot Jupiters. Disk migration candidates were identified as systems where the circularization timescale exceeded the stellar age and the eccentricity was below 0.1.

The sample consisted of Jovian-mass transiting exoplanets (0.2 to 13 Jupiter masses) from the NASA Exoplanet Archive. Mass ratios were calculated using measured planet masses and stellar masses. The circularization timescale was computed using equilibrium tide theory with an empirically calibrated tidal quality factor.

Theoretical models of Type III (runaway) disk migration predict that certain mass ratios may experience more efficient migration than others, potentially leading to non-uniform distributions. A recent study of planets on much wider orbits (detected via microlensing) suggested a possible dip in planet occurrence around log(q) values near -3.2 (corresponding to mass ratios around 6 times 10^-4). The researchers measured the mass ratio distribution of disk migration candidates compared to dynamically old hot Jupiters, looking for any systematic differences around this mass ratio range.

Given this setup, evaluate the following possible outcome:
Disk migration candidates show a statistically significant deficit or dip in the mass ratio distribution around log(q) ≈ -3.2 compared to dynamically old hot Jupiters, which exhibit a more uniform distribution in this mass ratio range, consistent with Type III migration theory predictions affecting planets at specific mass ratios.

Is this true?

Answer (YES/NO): NO